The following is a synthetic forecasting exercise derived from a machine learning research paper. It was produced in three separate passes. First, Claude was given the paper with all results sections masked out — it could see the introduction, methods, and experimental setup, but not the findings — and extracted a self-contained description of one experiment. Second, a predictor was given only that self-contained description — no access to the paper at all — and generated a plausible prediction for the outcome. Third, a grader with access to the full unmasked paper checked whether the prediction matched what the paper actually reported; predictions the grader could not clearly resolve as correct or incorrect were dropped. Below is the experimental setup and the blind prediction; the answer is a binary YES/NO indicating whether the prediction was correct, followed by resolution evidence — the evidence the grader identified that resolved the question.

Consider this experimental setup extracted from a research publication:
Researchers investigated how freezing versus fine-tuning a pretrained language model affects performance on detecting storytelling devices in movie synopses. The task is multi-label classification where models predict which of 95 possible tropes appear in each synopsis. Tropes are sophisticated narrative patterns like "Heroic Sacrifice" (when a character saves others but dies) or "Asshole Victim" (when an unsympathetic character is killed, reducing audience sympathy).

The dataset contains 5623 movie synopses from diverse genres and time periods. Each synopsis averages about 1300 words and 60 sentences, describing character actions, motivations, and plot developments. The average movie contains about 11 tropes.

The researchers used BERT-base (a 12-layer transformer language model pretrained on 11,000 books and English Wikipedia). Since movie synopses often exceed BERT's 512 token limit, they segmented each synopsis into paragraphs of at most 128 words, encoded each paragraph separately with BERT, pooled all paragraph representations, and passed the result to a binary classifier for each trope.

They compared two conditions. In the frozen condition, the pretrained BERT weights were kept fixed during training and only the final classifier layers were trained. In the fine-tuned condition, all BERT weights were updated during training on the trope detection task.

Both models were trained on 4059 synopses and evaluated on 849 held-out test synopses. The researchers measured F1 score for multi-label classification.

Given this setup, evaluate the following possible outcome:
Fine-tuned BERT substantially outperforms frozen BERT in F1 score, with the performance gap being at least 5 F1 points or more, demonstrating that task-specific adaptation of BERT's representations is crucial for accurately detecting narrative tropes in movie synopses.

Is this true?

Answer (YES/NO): NO